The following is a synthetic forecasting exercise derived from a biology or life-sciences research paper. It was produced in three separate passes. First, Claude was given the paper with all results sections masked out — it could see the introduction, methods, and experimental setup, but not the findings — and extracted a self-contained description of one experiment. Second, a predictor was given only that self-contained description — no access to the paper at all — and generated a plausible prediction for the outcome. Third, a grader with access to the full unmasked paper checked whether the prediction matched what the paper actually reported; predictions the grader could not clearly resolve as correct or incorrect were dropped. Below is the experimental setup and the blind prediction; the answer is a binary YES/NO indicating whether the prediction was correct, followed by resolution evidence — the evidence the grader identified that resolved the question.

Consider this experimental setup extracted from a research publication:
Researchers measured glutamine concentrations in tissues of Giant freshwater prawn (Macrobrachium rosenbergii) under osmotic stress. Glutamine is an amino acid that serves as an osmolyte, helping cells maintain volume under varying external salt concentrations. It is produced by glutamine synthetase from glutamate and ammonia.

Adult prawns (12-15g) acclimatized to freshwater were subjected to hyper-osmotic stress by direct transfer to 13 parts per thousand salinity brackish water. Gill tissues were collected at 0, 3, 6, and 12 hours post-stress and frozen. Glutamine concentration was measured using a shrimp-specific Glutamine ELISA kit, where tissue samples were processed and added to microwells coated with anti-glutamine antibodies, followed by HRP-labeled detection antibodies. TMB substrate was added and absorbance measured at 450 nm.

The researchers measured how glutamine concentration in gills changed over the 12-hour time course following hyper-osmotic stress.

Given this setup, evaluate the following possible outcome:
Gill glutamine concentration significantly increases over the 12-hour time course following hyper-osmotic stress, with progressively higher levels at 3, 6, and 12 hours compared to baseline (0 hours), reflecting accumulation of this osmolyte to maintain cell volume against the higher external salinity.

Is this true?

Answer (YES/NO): NO